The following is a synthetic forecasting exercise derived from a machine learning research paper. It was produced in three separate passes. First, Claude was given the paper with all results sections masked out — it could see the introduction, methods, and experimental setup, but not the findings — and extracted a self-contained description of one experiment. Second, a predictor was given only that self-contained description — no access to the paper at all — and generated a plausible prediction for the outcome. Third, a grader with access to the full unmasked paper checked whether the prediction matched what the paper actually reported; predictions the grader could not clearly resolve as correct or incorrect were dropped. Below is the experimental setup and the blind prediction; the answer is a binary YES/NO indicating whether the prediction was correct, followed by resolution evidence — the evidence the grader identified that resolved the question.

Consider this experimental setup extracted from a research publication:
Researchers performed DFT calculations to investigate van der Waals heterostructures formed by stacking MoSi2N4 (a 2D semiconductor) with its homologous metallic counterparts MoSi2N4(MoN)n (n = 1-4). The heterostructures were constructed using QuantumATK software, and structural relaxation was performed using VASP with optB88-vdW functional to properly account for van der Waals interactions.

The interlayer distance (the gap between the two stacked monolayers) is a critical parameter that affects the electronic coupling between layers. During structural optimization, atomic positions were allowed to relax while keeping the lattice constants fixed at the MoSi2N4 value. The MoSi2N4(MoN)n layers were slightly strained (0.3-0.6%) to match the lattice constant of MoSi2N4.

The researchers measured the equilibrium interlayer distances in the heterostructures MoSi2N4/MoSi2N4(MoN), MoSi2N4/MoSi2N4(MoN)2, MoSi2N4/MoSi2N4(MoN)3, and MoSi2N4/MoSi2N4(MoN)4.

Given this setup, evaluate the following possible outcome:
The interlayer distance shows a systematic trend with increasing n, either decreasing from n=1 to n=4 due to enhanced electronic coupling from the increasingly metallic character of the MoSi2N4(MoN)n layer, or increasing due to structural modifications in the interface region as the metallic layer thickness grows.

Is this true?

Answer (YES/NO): NO